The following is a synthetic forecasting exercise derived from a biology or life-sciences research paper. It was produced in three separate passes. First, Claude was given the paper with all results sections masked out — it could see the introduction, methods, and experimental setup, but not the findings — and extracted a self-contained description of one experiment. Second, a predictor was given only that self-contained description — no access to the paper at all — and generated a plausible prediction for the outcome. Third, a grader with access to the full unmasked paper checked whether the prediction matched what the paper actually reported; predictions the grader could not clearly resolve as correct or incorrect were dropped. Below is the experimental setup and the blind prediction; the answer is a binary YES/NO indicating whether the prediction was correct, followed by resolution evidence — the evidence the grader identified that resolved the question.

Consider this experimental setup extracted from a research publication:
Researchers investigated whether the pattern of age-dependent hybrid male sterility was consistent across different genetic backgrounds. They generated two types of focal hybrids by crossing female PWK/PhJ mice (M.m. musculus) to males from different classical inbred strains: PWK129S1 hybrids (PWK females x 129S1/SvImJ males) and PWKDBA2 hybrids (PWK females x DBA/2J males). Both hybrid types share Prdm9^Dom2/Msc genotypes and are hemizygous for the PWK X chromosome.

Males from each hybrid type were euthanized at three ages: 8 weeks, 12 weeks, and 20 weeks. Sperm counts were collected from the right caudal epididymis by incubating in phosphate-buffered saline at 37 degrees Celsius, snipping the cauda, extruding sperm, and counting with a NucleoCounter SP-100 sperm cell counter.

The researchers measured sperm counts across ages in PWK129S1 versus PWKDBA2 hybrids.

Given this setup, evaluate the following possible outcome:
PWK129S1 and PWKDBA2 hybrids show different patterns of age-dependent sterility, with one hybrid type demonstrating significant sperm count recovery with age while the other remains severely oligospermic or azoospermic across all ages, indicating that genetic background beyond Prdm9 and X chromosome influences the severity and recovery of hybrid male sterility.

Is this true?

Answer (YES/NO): NO